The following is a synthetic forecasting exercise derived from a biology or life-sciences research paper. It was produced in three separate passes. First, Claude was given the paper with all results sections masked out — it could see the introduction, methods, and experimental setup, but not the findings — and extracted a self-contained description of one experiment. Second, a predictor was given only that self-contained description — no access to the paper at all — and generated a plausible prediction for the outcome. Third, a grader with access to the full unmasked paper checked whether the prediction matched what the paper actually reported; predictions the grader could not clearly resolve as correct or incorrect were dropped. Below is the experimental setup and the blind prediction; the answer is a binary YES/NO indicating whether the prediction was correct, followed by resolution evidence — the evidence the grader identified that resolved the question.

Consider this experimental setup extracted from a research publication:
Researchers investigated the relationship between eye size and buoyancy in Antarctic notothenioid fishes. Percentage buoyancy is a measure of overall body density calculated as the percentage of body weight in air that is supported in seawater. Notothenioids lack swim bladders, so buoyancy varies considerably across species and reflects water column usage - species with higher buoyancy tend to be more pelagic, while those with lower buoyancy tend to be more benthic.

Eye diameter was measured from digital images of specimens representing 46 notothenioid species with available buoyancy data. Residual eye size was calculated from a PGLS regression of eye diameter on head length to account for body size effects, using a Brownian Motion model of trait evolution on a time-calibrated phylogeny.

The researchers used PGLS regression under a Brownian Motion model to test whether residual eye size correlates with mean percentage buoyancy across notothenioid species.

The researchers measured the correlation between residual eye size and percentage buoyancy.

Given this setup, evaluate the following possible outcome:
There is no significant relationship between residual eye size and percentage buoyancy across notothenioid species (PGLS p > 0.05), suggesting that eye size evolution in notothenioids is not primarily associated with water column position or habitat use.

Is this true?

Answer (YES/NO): YES